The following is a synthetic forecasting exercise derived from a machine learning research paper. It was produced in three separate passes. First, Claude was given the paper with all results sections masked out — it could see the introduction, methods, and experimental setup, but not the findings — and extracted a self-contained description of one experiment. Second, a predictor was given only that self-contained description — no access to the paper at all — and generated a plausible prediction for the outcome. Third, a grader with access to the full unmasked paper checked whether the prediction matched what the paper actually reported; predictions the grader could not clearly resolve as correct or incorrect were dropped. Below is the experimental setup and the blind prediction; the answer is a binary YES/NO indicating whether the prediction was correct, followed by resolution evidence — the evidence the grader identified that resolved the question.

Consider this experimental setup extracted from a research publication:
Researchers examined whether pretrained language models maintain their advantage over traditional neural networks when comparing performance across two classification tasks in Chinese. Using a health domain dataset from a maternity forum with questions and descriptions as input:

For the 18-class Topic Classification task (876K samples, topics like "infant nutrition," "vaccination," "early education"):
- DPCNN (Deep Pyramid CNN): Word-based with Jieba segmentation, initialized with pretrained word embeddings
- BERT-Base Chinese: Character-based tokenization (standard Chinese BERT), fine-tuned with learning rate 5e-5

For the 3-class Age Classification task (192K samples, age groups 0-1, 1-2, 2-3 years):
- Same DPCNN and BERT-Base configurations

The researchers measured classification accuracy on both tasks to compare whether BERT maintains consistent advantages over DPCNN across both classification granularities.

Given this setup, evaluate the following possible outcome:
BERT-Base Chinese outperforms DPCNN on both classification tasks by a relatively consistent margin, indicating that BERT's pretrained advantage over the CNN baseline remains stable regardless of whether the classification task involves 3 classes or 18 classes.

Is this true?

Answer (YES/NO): NO